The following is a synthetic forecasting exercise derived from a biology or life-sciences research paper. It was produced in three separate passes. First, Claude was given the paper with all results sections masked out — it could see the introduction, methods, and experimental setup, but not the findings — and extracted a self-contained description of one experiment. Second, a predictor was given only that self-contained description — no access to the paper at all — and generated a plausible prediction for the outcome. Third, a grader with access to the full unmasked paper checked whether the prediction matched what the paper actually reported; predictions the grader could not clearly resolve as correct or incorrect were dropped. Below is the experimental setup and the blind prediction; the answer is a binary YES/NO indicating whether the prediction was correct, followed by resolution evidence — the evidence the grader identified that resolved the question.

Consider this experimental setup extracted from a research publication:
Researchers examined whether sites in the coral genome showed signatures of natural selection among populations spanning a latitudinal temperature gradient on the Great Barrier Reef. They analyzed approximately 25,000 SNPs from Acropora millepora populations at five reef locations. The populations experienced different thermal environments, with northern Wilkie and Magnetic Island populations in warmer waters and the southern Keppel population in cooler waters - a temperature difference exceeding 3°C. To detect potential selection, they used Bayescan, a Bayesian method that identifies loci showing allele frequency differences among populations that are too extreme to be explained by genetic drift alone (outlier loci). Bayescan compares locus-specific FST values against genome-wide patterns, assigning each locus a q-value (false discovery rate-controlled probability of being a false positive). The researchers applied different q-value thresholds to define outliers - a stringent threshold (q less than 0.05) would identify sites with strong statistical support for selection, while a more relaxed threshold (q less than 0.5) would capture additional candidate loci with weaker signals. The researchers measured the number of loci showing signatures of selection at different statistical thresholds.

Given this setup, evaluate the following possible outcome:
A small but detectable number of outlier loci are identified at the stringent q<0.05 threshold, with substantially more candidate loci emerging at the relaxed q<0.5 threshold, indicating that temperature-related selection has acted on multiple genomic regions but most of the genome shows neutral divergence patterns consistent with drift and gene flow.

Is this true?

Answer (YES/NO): YES